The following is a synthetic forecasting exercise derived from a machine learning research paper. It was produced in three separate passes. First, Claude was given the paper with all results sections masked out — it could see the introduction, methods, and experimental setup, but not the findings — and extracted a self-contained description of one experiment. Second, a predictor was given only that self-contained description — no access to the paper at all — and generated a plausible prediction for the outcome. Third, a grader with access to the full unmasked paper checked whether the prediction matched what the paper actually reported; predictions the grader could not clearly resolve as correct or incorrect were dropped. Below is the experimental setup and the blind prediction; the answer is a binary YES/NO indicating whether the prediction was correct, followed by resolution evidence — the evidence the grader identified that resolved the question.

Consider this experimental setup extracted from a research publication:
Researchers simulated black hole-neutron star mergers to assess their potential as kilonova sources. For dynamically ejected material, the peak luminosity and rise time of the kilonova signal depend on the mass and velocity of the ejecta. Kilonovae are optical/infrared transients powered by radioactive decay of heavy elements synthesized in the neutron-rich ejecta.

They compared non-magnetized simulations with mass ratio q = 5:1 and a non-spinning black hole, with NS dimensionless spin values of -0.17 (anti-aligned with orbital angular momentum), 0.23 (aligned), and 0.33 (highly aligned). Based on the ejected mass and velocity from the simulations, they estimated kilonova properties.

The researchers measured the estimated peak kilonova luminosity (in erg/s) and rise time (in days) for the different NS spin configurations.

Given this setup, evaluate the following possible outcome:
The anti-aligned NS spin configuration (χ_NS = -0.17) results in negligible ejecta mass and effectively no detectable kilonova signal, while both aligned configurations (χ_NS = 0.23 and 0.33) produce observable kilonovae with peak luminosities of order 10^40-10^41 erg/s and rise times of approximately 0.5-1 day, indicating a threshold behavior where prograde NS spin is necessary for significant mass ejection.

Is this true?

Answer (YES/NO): NO